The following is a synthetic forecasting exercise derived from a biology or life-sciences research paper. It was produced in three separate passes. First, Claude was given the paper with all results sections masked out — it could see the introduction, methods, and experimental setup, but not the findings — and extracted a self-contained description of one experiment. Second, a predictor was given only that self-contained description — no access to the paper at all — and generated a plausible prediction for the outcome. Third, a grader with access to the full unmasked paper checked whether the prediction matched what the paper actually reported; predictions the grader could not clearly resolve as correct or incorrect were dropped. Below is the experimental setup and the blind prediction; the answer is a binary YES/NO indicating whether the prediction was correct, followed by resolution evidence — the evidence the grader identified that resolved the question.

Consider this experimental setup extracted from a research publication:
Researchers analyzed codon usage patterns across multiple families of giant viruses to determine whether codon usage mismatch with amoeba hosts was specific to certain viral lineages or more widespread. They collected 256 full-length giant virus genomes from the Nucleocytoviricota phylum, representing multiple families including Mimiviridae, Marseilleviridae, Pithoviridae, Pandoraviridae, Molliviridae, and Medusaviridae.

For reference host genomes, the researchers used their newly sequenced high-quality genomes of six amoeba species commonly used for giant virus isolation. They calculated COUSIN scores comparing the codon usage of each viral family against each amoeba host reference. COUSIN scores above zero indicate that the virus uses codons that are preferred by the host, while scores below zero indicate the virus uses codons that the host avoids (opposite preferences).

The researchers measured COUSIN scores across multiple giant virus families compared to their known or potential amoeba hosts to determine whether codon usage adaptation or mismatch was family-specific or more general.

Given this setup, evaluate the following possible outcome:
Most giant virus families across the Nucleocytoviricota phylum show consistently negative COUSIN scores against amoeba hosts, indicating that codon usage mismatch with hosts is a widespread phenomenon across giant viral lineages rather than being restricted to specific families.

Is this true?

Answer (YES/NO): NO